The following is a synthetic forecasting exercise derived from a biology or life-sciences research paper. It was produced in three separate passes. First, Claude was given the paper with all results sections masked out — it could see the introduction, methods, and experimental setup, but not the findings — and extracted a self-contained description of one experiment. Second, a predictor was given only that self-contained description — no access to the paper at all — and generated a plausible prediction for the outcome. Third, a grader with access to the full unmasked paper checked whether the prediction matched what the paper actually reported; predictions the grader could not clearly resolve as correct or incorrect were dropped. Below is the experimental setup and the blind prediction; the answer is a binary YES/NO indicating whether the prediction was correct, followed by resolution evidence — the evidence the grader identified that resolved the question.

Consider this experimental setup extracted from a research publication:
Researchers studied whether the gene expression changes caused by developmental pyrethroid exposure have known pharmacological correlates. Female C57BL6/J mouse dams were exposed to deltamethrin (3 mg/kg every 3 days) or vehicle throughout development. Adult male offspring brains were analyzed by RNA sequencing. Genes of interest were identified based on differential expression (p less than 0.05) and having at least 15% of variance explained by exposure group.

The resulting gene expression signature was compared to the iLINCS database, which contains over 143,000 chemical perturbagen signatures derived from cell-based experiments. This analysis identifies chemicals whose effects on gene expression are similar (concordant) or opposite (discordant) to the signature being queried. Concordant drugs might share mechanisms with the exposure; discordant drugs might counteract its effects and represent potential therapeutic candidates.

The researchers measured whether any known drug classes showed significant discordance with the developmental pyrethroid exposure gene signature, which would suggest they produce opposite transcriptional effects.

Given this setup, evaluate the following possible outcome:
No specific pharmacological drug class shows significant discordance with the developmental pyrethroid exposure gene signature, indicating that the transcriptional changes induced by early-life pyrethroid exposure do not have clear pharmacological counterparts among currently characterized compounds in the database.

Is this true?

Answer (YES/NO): NO